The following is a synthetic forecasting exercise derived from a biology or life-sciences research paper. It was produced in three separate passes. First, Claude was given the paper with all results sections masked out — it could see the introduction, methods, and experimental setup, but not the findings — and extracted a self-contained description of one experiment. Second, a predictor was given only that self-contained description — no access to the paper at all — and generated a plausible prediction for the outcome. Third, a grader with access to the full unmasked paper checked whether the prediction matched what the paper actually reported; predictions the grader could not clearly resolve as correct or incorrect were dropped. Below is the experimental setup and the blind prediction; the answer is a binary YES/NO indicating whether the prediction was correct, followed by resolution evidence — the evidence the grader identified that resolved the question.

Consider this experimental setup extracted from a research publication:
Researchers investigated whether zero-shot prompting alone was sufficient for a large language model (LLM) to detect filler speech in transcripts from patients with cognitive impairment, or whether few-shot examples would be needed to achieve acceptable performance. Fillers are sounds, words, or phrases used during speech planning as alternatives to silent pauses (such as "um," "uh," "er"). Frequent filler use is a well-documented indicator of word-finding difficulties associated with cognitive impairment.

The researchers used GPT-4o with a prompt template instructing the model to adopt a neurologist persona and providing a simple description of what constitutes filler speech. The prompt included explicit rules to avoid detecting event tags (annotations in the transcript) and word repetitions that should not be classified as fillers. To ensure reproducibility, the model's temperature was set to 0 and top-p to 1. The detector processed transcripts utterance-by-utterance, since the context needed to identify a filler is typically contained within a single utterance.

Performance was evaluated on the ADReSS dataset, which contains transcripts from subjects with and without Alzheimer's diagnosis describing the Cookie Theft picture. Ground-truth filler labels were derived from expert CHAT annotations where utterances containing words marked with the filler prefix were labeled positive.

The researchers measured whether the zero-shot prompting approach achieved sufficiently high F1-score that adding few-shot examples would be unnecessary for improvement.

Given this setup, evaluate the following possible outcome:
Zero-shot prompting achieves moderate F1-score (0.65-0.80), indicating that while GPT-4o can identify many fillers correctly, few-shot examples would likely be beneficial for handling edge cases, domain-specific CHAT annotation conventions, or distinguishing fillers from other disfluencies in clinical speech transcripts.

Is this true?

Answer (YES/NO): NO